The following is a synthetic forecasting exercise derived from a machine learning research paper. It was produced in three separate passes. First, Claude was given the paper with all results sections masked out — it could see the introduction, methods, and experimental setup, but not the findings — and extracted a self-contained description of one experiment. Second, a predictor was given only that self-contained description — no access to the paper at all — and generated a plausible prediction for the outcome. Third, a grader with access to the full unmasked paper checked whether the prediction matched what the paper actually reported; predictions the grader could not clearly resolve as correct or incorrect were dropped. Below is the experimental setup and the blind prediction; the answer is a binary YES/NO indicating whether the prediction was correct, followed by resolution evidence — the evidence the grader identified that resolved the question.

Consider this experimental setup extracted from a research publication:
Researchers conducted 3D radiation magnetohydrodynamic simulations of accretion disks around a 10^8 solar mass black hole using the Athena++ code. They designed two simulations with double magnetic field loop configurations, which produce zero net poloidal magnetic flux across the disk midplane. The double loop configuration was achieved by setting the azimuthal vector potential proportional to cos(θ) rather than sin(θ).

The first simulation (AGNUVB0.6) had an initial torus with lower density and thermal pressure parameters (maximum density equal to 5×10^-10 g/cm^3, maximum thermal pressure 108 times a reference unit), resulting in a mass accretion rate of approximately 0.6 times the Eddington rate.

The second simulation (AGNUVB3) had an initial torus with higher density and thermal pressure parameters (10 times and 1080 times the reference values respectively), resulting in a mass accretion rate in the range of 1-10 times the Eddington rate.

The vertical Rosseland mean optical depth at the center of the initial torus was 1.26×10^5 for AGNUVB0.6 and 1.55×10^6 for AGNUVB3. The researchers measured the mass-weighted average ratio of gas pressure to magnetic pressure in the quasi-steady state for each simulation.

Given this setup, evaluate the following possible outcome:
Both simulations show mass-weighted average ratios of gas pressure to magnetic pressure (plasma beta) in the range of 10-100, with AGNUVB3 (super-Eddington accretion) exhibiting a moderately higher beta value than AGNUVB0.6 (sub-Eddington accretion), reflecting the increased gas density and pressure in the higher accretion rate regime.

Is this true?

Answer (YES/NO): NO